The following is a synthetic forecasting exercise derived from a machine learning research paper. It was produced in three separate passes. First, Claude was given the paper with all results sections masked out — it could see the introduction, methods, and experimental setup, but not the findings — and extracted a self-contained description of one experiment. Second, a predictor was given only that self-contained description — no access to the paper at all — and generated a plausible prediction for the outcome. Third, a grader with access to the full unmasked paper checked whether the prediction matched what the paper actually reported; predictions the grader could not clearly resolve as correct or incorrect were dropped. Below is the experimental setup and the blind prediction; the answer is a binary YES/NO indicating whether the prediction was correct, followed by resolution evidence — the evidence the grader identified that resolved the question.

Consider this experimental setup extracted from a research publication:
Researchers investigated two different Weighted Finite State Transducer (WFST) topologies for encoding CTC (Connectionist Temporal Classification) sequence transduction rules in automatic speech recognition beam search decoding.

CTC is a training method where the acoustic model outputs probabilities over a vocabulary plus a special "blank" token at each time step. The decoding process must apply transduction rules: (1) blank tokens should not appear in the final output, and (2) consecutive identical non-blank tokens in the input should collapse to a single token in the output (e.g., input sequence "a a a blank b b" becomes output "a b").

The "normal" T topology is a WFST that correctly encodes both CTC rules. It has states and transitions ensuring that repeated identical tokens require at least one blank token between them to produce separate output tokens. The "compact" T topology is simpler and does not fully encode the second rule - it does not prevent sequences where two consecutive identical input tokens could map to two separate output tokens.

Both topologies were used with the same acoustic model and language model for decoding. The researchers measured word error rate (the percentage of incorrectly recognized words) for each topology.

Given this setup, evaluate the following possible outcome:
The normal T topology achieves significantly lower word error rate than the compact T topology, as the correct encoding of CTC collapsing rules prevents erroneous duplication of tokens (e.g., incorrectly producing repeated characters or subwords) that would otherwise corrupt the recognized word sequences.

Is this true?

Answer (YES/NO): NO